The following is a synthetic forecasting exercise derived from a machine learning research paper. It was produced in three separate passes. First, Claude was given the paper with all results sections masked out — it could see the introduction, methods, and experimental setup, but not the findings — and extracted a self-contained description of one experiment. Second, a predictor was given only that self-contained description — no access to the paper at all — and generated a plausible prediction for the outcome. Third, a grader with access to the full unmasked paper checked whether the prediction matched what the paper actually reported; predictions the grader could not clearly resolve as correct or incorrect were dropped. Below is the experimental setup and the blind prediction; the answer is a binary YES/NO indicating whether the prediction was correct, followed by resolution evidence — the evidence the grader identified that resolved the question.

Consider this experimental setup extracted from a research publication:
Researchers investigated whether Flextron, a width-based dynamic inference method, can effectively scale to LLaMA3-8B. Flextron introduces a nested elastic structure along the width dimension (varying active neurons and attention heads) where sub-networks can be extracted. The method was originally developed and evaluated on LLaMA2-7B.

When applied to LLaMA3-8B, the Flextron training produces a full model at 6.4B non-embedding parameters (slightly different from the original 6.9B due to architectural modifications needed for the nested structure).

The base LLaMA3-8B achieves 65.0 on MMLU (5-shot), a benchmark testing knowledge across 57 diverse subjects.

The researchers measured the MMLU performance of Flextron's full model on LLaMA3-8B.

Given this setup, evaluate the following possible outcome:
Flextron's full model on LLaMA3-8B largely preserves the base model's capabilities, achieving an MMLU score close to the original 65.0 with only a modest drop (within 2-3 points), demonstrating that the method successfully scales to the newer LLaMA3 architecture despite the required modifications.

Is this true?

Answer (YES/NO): NO